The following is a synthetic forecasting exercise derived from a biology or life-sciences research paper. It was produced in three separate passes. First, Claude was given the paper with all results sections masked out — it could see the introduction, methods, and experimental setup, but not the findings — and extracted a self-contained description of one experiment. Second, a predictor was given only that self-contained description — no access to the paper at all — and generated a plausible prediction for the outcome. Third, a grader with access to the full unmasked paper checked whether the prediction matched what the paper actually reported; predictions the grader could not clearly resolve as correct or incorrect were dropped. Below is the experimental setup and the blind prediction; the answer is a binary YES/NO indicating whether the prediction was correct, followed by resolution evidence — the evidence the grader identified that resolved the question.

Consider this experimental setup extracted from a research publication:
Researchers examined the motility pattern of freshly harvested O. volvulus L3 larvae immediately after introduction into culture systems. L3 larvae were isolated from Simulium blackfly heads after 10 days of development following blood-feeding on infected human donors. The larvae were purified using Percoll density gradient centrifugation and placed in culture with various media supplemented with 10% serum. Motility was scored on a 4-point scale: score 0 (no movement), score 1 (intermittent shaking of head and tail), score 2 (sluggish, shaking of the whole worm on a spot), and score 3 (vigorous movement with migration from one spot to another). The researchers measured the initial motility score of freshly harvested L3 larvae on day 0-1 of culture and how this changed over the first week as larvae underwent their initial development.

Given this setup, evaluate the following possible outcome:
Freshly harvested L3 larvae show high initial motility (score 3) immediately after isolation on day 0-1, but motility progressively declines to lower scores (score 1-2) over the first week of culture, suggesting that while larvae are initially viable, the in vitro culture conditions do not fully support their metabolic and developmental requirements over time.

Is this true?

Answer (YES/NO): NO